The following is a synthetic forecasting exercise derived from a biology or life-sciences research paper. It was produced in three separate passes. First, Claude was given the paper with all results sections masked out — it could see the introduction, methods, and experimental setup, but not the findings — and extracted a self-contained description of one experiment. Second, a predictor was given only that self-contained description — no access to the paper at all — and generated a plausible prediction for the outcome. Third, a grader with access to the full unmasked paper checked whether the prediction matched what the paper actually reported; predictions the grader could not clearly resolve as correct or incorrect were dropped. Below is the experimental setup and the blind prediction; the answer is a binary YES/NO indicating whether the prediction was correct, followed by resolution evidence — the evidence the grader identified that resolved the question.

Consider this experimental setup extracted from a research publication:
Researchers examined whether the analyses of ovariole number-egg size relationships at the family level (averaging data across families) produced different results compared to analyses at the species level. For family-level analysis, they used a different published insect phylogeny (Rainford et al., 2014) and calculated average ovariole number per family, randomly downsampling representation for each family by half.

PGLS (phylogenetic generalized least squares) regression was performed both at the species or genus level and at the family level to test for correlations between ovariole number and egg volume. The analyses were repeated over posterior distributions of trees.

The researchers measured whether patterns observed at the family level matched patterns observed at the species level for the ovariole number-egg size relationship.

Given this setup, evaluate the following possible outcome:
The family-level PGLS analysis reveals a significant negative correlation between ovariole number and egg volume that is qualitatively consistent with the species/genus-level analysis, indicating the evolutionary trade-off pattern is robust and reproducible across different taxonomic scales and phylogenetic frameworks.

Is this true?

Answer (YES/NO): NO